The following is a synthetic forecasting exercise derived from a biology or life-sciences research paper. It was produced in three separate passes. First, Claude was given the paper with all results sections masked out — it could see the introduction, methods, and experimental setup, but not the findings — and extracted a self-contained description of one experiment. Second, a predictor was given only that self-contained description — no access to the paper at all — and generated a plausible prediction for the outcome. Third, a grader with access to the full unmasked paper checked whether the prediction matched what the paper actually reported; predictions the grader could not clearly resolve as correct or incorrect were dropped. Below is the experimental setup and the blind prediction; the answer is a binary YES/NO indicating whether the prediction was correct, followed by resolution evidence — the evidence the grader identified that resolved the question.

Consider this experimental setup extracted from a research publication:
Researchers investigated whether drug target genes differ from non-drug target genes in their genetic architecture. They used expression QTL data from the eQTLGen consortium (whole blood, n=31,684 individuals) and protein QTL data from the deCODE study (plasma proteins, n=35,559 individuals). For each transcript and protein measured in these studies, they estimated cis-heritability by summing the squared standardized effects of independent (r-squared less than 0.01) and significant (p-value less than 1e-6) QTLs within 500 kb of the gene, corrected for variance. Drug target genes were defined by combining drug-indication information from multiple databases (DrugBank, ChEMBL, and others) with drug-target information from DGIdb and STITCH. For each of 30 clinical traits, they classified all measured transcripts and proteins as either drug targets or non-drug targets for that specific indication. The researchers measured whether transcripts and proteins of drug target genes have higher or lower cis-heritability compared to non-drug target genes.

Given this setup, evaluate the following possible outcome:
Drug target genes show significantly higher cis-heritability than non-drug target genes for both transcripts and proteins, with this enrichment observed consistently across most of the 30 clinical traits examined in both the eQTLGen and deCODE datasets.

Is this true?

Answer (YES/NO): NO